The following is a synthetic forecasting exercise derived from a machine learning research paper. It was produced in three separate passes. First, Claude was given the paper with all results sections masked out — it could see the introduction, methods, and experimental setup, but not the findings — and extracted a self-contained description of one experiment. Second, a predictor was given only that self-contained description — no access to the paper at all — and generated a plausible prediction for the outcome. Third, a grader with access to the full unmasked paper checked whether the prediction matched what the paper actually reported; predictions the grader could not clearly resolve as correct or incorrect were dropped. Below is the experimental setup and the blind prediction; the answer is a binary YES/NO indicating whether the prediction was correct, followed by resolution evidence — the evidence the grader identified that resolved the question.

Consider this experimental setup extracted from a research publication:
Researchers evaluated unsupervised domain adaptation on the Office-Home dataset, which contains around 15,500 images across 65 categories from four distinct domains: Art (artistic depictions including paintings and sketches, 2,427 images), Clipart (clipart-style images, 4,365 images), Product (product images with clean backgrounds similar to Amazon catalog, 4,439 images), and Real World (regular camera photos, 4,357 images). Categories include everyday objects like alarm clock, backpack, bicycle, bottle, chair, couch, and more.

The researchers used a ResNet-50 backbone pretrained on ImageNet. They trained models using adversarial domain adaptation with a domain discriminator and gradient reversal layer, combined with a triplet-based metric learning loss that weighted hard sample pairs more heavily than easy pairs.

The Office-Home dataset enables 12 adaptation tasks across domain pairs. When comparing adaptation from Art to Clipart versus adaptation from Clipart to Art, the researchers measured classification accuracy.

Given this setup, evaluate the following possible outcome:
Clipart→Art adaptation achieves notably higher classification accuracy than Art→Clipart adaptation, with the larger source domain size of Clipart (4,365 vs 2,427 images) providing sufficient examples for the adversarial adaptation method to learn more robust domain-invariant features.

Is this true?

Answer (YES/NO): YES